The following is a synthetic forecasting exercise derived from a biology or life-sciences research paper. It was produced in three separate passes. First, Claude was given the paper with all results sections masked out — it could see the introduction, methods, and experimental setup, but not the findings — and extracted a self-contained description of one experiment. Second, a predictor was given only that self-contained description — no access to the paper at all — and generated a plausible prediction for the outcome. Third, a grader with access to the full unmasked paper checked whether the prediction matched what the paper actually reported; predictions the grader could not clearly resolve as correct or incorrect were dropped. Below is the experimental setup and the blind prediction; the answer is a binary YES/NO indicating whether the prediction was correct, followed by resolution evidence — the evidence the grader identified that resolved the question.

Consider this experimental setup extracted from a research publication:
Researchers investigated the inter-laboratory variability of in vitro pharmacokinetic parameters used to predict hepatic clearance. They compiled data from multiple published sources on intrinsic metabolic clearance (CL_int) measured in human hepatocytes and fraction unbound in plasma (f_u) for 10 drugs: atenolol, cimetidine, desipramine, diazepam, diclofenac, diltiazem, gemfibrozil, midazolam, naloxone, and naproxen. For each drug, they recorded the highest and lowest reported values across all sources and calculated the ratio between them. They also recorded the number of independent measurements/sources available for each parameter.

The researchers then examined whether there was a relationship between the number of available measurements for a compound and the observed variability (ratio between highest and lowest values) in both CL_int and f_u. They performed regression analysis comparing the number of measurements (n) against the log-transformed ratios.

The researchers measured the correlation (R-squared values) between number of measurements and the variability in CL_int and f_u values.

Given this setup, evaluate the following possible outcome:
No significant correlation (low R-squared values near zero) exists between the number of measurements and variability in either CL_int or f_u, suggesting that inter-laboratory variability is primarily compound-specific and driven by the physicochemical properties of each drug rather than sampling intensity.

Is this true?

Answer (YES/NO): NO